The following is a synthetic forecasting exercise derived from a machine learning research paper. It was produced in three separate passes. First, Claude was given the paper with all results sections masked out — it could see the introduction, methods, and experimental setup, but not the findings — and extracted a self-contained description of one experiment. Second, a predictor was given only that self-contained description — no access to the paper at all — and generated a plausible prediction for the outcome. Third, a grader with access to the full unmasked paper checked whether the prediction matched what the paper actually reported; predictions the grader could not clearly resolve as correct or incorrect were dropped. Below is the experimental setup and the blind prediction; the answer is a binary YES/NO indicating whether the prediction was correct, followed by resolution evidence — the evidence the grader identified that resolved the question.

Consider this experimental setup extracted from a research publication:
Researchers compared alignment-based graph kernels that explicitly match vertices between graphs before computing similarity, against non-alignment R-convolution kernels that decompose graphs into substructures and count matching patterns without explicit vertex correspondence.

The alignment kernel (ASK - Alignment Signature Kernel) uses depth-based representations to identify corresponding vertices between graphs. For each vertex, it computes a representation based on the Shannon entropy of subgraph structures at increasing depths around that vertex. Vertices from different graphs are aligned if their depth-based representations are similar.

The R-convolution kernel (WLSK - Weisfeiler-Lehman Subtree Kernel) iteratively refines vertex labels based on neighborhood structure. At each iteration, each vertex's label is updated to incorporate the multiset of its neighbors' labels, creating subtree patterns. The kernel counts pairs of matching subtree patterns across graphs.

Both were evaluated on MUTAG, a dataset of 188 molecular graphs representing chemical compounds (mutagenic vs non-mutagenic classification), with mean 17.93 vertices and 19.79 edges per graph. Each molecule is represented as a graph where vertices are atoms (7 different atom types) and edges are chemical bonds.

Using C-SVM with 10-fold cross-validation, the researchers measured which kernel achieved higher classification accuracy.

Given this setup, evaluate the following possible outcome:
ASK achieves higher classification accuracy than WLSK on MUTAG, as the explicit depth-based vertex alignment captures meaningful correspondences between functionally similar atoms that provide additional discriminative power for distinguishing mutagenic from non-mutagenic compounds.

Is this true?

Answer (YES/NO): YES